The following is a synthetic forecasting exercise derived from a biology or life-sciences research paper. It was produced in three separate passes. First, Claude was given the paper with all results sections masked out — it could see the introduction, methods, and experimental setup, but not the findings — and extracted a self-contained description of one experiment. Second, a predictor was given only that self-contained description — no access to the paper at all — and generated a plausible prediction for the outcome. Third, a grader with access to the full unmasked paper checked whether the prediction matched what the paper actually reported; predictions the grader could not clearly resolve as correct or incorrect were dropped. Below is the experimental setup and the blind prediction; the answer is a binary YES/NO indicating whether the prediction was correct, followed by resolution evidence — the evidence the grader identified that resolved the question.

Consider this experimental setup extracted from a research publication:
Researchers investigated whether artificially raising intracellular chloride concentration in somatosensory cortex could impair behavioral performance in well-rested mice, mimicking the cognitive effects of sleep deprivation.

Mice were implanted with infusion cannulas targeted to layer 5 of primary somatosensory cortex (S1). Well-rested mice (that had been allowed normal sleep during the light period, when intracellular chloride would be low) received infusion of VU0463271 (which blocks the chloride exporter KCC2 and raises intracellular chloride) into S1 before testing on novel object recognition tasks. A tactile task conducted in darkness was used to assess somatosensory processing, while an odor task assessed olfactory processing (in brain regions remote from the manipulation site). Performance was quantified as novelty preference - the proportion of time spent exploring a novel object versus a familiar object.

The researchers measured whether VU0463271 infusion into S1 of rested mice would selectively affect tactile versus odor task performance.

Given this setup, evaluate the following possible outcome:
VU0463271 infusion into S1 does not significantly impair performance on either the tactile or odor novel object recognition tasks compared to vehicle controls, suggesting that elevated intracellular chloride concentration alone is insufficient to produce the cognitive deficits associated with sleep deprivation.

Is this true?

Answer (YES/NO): NO